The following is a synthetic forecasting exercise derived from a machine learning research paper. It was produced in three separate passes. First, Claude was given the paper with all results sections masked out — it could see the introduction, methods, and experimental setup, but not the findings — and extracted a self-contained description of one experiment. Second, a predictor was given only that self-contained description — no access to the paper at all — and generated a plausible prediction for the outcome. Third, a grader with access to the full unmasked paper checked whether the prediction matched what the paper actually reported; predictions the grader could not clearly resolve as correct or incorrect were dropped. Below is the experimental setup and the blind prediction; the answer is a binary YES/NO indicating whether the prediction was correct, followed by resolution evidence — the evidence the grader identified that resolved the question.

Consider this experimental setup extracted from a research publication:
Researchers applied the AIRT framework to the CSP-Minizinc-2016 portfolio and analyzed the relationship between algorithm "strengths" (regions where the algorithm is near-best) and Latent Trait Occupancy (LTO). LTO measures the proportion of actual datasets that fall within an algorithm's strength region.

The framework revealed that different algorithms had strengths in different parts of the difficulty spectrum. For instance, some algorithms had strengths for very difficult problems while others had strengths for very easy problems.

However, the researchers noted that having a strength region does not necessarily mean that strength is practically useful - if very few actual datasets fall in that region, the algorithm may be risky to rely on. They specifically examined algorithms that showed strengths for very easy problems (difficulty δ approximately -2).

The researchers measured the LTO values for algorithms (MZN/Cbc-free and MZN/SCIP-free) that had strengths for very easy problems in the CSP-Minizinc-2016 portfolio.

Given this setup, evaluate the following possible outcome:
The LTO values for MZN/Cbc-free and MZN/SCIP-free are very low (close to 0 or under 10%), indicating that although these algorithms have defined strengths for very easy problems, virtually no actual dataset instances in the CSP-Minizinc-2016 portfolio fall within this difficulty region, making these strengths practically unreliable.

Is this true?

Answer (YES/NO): YES